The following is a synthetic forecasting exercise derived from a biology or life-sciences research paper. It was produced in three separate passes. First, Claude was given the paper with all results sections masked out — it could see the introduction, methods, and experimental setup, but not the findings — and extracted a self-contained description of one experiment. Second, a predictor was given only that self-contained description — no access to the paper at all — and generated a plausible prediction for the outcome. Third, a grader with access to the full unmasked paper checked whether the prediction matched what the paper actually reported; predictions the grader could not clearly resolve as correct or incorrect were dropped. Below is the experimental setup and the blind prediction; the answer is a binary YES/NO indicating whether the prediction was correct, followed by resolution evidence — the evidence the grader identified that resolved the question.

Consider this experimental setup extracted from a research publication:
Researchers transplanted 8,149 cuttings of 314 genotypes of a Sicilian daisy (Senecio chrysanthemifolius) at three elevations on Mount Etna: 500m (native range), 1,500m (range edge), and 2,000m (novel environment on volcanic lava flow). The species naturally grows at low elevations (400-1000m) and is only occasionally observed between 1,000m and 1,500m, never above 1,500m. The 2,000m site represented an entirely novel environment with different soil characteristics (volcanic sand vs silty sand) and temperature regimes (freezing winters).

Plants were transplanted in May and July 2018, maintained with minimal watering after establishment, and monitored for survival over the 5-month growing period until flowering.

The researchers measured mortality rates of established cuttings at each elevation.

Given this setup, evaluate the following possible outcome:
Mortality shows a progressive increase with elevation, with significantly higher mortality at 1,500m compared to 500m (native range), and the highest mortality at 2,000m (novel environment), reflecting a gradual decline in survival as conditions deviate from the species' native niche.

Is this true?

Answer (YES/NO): NO